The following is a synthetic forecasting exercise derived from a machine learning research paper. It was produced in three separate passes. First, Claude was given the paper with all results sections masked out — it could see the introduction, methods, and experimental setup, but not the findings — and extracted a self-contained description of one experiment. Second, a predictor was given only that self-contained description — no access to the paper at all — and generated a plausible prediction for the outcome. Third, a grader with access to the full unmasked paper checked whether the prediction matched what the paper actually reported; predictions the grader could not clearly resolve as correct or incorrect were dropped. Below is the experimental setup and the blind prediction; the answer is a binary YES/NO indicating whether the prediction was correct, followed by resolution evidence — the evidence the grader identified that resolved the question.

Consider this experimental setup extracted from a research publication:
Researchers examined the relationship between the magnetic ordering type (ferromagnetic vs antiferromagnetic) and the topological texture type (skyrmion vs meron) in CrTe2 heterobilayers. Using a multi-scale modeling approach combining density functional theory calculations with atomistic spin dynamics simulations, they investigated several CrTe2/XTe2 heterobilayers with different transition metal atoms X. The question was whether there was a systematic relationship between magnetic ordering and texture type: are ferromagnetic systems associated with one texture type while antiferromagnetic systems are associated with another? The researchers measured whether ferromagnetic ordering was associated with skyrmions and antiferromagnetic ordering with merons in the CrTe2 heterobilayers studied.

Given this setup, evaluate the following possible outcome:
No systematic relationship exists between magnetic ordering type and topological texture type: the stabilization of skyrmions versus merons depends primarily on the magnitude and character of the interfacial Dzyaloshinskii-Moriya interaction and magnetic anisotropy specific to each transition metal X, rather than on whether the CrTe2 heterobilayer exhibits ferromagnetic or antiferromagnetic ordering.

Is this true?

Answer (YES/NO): NO